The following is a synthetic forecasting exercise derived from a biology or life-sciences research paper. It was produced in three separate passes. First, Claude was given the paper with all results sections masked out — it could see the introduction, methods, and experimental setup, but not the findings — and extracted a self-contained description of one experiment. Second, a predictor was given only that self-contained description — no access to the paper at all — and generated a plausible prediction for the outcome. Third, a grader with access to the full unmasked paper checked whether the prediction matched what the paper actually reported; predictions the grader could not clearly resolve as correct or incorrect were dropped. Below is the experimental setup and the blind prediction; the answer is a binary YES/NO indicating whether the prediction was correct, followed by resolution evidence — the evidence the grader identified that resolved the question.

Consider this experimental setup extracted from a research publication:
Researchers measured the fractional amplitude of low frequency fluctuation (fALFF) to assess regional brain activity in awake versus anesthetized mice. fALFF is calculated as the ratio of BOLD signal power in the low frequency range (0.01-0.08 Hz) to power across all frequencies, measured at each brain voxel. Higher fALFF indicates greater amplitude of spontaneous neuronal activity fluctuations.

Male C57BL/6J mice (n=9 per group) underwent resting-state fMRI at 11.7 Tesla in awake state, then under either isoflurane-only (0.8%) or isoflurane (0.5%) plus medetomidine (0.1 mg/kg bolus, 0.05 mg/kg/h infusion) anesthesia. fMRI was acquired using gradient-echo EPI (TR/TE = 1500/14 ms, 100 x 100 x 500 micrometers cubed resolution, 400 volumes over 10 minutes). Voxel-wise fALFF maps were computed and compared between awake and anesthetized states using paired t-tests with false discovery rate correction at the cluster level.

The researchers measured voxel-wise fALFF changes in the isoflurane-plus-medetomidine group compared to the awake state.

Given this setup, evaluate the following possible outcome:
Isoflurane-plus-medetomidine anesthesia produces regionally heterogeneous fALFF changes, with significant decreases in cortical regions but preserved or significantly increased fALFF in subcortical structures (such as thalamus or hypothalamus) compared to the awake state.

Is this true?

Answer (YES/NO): NO